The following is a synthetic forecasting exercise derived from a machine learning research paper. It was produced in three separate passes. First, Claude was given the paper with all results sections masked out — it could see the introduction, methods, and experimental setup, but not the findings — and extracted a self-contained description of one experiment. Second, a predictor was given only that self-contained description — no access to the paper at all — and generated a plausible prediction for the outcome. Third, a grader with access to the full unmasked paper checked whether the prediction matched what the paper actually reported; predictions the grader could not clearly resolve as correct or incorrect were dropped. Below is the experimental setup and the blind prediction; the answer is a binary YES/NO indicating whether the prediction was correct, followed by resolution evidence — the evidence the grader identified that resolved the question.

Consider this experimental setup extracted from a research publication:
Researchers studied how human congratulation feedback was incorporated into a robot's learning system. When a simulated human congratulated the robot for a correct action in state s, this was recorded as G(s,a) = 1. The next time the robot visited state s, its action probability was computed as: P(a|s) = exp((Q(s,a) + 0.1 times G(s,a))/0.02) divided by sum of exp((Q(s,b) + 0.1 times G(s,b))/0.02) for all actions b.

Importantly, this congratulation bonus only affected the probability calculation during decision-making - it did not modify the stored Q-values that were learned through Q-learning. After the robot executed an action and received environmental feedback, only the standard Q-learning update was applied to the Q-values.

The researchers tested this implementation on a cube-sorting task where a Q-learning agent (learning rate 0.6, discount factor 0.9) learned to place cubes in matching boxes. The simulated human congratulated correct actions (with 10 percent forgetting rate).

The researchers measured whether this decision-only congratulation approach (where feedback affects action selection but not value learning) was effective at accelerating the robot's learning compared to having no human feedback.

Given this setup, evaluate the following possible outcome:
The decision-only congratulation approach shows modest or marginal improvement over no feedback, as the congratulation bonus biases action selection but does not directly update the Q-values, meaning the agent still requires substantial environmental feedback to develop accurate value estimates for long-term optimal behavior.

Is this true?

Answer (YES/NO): NO